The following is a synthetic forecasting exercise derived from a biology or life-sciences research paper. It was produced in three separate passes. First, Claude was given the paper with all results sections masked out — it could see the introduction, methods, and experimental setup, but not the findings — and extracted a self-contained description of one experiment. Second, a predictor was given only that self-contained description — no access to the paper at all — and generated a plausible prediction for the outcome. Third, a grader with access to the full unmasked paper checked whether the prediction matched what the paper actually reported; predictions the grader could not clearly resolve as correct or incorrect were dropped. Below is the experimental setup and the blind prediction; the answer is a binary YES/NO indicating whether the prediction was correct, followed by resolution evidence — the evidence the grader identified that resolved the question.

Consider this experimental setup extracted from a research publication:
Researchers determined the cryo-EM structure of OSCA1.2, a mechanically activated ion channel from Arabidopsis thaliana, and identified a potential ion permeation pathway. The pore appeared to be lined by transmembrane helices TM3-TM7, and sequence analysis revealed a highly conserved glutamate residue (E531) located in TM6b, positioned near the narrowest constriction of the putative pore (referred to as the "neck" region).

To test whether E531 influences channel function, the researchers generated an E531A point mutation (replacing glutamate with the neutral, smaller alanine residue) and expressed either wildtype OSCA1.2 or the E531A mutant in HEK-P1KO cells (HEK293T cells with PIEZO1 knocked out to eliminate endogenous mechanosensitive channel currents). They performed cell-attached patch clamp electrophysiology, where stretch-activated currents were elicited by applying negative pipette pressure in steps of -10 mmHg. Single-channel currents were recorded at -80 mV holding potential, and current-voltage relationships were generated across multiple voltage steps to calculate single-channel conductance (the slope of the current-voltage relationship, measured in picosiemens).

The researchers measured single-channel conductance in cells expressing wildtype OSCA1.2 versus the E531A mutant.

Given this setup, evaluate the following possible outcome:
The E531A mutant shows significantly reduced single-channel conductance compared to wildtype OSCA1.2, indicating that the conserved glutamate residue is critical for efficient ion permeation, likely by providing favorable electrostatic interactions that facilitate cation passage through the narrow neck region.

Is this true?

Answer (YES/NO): YES